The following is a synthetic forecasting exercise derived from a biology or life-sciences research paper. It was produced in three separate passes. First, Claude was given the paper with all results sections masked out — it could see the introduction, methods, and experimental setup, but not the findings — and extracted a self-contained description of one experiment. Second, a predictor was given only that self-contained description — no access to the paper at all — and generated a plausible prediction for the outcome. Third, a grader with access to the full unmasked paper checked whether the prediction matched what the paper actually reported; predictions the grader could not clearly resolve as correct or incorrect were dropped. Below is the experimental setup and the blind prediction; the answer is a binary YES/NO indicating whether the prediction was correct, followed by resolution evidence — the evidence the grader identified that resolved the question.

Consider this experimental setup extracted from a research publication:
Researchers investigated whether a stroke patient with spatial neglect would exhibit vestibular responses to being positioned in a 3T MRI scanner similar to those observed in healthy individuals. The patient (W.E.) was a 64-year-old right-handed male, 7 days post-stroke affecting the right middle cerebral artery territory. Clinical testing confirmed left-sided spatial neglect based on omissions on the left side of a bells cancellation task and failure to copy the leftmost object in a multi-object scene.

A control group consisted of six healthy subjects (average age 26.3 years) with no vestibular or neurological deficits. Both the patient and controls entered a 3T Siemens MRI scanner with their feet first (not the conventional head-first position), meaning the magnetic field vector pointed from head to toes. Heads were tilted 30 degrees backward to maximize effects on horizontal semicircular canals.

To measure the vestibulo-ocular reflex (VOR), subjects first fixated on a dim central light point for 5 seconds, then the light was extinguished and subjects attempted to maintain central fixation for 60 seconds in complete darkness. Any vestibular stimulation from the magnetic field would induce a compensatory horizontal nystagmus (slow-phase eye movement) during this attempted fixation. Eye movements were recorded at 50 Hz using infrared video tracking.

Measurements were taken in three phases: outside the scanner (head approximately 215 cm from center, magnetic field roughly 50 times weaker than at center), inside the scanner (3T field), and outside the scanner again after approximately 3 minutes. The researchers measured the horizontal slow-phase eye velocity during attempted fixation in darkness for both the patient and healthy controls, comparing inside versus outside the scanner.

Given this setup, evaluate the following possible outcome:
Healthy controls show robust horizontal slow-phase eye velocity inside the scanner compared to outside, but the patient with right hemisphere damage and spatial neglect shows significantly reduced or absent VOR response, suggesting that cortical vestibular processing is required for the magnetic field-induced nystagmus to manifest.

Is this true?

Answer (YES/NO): NO